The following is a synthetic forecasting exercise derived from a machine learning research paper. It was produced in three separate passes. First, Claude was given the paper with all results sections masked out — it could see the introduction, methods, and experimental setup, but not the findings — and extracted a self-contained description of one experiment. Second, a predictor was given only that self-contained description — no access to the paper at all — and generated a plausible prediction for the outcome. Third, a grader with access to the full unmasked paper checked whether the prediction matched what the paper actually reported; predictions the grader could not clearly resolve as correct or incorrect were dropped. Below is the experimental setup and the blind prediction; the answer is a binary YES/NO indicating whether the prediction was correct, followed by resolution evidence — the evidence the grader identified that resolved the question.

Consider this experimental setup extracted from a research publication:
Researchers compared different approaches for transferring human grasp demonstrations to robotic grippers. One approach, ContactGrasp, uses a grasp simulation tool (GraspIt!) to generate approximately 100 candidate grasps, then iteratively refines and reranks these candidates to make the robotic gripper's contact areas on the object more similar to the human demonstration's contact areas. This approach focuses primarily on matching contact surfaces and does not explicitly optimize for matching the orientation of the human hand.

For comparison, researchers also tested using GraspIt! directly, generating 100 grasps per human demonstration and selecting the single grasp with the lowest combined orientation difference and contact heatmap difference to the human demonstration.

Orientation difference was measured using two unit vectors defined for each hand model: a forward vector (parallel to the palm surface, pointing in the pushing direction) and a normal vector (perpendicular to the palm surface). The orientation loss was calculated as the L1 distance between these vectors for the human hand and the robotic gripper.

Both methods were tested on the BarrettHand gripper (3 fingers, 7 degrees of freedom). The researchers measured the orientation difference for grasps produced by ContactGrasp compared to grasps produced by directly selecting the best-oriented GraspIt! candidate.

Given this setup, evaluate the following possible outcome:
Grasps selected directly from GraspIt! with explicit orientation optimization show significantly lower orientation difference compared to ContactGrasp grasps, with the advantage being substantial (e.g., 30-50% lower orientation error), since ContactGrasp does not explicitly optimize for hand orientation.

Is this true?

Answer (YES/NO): NO